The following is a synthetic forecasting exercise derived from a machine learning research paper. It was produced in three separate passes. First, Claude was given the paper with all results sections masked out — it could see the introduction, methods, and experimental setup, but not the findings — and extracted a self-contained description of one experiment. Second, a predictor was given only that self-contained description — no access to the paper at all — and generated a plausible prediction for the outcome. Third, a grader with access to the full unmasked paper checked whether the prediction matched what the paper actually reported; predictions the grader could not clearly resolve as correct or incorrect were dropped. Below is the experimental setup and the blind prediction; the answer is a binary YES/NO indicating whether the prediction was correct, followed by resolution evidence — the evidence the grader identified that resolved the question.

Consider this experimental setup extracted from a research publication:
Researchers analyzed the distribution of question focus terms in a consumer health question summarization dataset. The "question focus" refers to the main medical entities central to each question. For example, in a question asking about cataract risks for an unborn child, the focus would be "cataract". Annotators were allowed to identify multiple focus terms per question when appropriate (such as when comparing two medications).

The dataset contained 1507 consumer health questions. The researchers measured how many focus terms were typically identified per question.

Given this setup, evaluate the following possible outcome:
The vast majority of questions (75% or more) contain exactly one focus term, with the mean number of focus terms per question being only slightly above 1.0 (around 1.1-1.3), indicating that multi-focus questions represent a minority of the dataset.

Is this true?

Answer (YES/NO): NO